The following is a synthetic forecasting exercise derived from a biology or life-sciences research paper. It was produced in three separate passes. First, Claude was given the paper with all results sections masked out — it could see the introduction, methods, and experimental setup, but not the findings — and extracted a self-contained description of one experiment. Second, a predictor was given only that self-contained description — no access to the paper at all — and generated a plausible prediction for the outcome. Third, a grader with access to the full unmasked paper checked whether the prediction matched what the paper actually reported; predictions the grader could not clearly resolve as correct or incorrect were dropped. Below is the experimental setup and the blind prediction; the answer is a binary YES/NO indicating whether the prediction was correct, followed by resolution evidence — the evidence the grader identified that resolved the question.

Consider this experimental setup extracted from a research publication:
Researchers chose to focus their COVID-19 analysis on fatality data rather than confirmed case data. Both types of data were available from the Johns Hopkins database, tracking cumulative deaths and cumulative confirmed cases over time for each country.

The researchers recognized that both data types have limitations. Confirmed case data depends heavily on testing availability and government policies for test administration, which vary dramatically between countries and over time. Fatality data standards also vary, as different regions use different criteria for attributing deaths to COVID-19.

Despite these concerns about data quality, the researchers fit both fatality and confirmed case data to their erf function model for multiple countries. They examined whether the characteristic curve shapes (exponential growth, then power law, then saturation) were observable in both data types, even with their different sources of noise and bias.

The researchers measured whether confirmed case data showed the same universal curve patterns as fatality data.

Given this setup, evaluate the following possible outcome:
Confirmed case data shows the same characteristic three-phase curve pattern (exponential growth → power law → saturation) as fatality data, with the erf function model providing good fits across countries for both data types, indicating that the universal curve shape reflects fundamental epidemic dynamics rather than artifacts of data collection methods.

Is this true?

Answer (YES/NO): YES